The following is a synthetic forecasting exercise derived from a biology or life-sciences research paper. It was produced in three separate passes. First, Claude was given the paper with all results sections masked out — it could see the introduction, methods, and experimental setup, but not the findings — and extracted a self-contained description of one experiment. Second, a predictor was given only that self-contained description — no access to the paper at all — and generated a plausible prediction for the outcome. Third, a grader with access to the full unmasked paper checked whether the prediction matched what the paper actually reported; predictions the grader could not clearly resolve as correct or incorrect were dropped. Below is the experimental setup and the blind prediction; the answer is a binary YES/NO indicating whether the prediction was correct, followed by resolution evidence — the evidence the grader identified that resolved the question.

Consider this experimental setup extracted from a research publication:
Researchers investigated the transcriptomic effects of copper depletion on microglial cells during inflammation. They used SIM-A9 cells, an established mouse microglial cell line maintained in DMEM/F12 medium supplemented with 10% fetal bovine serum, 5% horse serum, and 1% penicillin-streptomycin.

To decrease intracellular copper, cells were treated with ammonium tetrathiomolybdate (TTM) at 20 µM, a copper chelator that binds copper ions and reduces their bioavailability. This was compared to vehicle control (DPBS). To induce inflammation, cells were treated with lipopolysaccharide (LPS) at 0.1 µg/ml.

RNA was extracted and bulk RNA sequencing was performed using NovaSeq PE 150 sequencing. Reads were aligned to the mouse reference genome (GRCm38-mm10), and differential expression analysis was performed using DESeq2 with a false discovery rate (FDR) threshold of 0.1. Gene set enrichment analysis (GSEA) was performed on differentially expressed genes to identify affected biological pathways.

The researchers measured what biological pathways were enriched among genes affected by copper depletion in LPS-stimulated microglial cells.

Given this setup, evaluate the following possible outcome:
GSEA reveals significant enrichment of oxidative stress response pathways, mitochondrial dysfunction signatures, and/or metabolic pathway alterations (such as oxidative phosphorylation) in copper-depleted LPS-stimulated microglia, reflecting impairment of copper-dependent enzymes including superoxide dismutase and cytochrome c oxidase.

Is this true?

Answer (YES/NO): NO